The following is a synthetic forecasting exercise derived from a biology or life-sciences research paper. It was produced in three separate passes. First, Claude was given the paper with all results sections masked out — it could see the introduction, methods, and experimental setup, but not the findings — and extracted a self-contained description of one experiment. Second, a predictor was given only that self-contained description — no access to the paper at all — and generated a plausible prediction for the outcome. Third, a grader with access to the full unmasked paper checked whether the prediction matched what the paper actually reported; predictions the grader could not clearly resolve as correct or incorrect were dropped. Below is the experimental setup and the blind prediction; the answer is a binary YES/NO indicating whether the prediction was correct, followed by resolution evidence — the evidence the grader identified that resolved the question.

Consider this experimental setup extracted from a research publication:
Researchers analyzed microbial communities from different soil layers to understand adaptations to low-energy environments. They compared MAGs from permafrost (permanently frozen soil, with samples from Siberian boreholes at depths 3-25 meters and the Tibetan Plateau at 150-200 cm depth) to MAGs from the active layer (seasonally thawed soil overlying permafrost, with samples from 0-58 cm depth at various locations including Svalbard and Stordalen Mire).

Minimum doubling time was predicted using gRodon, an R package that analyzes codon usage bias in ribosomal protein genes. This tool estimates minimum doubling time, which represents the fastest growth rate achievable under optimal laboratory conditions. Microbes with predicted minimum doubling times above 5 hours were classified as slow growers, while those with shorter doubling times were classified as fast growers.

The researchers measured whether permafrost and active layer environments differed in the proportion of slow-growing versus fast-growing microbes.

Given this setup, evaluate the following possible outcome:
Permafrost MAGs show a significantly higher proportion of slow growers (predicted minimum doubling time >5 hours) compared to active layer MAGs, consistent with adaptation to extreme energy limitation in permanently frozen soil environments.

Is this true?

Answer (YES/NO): NO